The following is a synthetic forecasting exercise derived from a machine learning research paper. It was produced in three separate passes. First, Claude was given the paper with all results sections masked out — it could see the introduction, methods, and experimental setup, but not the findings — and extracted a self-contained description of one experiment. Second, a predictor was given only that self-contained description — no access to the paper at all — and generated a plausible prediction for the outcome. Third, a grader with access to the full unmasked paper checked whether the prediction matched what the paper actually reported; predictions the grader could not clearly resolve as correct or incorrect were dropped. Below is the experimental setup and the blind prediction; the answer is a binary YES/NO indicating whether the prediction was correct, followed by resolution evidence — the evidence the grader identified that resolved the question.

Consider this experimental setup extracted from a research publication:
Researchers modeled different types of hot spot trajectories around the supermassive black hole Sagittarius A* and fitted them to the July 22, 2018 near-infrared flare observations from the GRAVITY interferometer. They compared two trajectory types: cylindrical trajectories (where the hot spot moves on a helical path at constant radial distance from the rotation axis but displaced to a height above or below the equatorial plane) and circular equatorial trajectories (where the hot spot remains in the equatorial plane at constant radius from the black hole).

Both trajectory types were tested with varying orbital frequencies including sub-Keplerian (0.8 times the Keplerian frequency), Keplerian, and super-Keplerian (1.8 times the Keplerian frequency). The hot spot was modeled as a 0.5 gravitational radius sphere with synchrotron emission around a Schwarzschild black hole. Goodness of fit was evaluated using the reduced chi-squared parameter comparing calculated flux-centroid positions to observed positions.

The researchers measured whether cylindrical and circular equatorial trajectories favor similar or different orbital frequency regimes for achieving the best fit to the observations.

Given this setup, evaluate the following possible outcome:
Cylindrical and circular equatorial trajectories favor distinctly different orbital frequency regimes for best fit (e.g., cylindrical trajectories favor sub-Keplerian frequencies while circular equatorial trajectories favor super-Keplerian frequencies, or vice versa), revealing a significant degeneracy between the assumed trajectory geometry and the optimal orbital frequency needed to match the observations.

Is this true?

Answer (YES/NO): NO